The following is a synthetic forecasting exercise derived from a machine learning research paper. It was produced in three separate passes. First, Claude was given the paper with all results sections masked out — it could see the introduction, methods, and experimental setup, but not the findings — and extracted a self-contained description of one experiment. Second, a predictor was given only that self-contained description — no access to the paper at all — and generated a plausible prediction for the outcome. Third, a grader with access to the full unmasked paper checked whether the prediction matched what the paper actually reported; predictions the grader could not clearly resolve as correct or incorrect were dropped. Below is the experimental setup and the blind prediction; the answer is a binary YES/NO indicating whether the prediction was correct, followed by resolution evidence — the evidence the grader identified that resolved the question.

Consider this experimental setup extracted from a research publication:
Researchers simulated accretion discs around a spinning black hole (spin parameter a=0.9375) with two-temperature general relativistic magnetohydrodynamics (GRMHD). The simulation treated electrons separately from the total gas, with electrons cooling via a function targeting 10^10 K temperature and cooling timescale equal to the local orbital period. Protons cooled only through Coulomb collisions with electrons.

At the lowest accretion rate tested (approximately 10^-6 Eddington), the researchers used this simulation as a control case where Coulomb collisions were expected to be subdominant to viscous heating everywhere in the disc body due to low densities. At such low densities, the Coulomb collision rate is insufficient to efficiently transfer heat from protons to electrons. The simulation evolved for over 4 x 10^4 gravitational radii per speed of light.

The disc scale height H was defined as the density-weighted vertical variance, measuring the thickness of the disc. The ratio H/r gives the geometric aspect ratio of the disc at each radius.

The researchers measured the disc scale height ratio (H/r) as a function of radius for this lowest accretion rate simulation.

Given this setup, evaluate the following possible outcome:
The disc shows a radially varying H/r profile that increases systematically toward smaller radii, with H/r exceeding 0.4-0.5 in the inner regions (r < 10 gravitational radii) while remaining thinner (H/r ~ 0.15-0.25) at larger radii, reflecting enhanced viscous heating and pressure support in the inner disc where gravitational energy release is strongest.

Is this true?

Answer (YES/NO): NO